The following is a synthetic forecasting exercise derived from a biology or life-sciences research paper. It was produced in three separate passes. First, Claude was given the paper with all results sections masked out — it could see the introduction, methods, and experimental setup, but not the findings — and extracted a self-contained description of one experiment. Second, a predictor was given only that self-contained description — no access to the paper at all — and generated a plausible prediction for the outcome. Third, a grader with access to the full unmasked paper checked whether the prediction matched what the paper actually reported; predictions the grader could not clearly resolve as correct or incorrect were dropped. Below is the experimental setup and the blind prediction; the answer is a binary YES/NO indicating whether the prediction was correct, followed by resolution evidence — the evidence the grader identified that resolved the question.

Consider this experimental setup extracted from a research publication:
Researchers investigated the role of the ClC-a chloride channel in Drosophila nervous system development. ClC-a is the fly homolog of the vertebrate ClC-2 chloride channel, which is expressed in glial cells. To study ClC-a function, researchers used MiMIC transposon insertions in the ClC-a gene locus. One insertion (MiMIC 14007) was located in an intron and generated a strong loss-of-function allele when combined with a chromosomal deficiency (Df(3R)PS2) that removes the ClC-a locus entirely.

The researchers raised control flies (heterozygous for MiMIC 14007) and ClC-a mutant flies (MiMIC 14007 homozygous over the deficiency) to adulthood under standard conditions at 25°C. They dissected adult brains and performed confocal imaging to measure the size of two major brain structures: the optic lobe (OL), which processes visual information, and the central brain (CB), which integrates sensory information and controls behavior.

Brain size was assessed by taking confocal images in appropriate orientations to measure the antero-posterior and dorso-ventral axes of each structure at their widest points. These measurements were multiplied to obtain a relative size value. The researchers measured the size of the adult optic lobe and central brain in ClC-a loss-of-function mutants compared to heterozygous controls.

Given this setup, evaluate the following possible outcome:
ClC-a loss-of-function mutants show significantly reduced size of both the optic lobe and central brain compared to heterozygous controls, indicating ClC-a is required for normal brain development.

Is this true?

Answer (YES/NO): YES